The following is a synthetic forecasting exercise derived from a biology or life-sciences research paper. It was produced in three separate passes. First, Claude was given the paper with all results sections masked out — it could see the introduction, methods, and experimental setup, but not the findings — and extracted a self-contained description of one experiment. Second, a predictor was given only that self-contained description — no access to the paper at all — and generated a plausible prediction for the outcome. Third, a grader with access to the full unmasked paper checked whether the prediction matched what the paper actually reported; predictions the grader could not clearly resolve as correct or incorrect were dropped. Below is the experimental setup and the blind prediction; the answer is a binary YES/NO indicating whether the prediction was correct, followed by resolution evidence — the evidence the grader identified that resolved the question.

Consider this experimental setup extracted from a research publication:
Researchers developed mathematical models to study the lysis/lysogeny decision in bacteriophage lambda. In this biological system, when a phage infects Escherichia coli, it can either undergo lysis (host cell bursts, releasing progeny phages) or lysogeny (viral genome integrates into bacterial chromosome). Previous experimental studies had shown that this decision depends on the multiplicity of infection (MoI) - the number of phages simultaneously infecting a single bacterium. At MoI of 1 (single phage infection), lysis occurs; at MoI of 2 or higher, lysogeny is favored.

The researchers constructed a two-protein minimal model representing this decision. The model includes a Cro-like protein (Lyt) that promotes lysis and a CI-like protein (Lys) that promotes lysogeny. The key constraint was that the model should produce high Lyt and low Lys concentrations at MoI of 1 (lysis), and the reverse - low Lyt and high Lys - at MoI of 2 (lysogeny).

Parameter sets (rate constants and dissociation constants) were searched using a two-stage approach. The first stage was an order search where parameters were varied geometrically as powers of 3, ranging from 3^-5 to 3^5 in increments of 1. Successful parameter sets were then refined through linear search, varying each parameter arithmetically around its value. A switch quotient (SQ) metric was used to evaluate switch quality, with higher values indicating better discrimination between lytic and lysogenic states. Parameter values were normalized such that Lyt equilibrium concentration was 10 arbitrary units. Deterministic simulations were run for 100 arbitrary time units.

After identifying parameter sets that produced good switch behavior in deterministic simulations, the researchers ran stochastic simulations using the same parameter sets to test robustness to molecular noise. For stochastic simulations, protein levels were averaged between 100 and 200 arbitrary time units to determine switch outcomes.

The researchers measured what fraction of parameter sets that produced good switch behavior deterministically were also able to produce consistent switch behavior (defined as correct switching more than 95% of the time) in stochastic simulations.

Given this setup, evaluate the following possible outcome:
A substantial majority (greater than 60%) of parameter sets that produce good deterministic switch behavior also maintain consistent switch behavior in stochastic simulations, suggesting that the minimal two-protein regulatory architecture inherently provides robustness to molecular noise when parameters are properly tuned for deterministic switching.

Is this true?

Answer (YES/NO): NO